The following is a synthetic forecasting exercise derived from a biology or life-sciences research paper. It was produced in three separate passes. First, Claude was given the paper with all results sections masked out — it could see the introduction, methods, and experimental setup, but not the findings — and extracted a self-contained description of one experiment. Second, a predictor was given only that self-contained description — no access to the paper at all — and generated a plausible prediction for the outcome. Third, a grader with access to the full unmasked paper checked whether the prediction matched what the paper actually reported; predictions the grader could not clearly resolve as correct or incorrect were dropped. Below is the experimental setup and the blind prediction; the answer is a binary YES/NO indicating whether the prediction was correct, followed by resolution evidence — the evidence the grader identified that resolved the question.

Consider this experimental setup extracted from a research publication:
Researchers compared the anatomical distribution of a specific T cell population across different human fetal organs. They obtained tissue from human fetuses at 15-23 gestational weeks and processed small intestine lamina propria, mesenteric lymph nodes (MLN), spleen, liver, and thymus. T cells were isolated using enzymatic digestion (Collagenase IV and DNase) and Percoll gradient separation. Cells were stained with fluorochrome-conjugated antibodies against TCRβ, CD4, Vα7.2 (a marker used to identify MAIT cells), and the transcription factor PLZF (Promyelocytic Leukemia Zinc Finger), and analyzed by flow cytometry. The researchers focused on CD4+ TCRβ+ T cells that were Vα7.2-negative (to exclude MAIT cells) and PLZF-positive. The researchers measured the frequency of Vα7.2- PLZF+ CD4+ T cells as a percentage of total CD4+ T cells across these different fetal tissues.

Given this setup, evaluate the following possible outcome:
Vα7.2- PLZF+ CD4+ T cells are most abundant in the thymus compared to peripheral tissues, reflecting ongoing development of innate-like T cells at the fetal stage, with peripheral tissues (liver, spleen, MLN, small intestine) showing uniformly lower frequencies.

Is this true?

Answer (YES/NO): NO